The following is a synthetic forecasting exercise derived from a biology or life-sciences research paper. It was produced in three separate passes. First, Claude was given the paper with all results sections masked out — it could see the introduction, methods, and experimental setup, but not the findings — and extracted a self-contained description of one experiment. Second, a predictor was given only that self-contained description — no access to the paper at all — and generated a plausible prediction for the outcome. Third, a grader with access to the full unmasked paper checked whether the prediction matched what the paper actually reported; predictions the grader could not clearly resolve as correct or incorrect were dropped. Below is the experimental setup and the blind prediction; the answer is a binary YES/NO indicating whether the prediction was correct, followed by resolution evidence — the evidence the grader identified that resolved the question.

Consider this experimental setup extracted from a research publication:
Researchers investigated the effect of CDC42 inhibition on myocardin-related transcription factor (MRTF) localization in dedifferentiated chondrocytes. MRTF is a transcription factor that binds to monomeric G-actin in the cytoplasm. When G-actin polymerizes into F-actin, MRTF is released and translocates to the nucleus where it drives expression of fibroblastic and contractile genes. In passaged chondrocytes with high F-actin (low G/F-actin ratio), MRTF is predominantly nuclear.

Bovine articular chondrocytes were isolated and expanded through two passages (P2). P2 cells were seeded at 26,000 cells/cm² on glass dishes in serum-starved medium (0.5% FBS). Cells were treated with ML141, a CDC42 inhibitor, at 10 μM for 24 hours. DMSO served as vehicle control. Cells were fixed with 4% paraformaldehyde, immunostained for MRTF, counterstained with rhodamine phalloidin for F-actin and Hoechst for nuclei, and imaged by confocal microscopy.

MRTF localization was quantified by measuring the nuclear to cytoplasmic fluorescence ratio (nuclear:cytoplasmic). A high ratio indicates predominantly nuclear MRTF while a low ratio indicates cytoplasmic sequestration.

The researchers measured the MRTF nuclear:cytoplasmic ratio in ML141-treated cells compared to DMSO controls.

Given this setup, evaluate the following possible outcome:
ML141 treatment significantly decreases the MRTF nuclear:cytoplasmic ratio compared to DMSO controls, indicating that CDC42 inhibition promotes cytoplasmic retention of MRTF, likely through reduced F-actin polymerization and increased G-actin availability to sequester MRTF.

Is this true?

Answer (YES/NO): YES